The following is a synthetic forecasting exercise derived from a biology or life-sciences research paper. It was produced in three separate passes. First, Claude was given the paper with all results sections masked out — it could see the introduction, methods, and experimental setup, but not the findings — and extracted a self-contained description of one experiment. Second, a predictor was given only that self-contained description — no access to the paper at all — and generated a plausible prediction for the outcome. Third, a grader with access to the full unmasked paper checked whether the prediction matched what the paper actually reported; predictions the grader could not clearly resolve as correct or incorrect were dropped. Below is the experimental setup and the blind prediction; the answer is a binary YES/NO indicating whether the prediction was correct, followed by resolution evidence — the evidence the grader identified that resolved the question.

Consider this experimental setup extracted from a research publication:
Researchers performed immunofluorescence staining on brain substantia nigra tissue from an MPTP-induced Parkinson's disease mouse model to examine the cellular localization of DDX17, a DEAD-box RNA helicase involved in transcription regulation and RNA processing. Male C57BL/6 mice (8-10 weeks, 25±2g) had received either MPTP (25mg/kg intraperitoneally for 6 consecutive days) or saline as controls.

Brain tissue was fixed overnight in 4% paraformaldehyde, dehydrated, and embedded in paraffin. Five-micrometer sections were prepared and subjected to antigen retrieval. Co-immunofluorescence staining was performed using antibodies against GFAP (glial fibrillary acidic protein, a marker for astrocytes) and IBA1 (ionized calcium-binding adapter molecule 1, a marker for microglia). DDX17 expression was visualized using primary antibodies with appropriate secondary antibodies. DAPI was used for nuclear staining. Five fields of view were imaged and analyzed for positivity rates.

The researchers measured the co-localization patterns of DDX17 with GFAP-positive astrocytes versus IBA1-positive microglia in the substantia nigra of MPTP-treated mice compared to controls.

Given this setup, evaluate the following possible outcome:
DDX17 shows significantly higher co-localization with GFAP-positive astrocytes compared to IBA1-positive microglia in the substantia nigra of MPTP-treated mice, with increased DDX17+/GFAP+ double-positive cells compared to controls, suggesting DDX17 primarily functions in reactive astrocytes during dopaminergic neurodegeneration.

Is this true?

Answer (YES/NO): YES